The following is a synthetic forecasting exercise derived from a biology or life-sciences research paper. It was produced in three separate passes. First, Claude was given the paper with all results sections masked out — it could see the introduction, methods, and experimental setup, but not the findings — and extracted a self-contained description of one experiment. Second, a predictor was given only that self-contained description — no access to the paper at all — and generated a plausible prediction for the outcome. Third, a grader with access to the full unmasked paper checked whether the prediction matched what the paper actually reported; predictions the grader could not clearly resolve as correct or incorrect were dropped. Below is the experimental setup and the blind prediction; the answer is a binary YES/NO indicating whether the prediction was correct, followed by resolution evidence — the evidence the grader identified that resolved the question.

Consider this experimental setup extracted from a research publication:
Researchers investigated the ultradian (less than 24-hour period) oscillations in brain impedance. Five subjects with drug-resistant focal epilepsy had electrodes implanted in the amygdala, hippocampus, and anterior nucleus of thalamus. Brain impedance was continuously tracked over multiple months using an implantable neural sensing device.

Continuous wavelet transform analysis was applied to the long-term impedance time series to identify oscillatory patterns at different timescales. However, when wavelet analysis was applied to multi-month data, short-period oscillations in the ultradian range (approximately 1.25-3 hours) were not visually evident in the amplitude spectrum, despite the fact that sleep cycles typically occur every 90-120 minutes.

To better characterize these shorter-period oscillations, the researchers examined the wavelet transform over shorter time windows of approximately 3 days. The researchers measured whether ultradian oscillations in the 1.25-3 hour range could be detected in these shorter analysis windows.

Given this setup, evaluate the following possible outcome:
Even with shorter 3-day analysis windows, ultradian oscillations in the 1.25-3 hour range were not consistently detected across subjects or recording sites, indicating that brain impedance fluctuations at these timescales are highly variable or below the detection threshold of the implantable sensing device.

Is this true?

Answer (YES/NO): NO